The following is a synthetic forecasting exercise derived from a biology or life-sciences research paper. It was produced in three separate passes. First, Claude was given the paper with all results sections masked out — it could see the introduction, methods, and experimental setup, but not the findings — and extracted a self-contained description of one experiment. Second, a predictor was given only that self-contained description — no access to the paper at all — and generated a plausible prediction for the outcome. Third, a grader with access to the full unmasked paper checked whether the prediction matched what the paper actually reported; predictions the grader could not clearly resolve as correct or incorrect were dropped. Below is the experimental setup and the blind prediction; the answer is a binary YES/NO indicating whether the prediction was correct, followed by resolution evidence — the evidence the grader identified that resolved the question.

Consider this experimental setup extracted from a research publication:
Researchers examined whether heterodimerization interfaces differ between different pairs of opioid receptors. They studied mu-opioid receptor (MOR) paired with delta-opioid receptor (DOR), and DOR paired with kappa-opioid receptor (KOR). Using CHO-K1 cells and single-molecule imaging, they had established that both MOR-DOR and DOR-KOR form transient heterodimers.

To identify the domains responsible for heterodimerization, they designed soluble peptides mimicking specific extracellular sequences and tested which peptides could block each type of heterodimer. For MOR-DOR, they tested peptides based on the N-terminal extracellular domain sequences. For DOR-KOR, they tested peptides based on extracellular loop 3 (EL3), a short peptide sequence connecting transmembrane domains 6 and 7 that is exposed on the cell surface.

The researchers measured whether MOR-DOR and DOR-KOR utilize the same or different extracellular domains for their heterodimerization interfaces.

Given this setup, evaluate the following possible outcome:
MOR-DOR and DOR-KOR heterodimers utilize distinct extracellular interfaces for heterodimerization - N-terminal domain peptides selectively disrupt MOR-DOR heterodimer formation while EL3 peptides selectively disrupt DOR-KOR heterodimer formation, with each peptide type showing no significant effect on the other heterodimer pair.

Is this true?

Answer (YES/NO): YES